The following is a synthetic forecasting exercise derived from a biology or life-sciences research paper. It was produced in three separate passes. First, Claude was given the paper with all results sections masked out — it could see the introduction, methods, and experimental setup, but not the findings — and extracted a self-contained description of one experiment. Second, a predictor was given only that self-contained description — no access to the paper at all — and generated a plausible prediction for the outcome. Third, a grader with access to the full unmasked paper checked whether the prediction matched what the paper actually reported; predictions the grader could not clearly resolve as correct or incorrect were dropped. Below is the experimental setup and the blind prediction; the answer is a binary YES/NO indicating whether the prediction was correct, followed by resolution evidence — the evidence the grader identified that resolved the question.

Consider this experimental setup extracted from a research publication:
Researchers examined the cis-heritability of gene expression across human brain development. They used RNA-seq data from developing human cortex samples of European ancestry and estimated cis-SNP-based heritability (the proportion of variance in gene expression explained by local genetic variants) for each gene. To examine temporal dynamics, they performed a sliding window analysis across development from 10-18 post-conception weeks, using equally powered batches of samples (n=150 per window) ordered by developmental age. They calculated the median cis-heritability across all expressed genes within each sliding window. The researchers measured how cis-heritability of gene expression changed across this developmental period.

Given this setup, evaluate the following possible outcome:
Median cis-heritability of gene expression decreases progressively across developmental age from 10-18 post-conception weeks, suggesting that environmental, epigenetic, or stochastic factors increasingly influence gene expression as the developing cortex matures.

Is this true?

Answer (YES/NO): YES